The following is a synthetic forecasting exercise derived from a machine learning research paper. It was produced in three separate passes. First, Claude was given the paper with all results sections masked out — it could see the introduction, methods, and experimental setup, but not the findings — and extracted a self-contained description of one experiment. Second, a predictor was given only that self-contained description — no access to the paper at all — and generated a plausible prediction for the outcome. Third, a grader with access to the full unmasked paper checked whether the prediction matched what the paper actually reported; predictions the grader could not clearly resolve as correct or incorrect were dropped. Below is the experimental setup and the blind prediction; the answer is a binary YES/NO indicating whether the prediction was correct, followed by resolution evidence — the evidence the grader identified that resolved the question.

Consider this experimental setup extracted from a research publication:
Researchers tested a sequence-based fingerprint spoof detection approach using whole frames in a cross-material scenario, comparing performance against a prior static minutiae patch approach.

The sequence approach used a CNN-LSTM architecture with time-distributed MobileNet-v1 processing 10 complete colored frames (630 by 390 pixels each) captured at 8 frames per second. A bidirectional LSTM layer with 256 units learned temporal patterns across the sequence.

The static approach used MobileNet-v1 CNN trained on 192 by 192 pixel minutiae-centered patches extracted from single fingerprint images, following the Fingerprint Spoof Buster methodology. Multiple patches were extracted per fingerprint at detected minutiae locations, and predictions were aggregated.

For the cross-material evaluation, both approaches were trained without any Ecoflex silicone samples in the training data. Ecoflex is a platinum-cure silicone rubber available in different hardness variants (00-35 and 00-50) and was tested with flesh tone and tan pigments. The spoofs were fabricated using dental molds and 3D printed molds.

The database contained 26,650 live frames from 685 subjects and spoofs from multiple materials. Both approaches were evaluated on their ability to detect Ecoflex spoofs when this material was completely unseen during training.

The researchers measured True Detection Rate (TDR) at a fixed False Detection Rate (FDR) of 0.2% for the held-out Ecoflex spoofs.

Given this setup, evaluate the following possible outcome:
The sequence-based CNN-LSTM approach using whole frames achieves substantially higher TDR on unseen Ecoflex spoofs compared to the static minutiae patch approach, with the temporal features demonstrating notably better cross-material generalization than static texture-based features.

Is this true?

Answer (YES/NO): NO